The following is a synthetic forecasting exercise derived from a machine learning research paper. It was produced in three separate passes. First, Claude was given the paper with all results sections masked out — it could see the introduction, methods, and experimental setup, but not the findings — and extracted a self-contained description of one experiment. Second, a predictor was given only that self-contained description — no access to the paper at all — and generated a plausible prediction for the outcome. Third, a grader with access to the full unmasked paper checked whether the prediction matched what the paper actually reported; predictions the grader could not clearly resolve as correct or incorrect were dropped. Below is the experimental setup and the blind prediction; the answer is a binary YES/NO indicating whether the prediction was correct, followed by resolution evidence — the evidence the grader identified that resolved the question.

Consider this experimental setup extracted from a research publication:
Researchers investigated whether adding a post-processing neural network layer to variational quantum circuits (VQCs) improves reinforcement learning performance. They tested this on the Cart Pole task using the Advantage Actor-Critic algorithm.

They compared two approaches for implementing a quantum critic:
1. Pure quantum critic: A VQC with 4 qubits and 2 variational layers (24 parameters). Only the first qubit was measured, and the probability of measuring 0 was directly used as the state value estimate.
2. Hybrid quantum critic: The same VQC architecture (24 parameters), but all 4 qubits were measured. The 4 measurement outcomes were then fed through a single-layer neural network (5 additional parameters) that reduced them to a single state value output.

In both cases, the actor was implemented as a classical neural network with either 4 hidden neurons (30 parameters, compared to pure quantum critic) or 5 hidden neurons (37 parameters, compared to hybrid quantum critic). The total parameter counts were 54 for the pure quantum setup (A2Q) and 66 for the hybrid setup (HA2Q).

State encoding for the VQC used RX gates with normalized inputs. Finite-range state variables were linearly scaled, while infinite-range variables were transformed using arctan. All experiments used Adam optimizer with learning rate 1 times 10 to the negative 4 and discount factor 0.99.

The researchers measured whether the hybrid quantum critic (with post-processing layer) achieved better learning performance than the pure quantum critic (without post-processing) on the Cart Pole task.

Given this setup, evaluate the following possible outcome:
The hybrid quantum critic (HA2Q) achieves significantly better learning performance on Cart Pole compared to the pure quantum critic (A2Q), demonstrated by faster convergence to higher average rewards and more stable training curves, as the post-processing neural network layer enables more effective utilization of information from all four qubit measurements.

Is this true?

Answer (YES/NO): YES